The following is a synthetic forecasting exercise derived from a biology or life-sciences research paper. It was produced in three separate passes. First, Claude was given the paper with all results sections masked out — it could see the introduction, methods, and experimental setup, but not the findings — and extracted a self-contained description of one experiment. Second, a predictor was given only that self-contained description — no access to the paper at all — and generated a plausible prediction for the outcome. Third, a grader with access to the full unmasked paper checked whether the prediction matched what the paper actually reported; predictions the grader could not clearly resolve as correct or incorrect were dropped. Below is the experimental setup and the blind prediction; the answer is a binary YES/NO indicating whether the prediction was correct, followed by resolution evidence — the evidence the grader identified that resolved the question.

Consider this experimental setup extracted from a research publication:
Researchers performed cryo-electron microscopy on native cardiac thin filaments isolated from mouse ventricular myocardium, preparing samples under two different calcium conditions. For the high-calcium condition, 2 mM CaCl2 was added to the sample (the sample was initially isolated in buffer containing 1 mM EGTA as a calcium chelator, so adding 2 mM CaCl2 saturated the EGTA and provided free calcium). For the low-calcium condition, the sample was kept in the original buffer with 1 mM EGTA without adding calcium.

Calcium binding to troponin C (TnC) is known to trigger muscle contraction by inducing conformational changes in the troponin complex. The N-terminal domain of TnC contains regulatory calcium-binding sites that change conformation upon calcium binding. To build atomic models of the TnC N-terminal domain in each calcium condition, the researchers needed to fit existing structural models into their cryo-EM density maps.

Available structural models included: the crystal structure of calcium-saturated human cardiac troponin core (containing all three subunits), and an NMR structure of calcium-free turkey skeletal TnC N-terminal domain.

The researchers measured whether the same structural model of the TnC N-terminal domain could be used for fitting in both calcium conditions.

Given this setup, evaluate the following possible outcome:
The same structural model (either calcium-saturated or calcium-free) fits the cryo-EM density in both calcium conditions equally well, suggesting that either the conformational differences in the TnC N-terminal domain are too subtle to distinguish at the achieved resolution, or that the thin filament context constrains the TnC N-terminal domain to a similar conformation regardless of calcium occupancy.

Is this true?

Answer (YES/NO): NO